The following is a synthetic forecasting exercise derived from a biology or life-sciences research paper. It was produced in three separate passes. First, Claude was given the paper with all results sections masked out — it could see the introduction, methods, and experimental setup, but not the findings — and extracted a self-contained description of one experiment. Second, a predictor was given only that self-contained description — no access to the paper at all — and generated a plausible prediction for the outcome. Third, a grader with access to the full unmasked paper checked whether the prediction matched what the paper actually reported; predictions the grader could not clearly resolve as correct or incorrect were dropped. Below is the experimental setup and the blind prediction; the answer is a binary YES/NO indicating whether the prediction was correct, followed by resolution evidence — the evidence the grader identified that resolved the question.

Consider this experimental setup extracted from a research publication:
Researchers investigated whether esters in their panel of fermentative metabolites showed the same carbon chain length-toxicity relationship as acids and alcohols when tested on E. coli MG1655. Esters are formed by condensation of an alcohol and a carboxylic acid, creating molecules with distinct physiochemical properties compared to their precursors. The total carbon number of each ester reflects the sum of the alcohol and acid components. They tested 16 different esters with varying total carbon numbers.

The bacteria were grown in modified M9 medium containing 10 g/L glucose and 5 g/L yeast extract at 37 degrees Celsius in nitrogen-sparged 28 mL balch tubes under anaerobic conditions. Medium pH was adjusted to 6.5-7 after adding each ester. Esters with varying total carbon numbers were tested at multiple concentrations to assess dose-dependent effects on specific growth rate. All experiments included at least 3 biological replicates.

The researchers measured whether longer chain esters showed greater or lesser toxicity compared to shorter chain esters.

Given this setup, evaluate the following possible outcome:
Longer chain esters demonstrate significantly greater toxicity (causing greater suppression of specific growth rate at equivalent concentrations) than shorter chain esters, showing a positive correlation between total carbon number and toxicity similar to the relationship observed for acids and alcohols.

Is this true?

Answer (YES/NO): YES